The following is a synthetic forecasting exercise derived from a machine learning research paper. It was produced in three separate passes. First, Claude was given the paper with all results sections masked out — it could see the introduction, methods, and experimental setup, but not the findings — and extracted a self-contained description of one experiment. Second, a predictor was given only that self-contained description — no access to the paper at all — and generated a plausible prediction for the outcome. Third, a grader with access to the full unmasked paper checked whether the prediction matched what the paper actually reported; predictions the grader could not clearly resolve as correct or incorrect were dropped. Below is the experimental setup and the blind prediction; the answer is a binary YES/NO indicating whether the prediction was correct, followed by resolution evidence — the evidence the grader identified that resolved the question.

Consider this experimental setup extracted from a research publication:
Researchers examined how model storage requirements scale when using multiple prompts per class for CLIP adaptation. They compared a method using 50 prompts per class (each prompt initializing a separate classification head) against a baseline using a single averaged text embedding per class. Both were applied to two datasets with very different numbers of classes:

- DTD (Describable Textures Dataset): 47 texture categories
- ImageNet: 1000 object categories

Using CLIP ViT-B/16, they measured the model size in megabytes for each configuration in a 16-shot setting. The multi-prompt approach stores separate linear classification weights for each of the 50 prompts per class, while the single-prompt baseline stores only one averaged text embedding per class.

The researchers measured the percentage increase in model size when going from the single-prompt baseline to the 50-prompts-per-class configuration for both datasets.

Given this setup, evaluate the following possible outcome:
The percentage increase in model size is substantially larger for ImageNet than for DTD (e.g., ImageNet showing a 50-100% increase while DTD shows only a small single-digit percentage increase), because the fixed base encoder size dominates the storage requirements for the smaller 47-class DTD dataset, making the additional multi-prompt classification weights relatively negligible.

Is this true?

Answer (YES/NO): NO